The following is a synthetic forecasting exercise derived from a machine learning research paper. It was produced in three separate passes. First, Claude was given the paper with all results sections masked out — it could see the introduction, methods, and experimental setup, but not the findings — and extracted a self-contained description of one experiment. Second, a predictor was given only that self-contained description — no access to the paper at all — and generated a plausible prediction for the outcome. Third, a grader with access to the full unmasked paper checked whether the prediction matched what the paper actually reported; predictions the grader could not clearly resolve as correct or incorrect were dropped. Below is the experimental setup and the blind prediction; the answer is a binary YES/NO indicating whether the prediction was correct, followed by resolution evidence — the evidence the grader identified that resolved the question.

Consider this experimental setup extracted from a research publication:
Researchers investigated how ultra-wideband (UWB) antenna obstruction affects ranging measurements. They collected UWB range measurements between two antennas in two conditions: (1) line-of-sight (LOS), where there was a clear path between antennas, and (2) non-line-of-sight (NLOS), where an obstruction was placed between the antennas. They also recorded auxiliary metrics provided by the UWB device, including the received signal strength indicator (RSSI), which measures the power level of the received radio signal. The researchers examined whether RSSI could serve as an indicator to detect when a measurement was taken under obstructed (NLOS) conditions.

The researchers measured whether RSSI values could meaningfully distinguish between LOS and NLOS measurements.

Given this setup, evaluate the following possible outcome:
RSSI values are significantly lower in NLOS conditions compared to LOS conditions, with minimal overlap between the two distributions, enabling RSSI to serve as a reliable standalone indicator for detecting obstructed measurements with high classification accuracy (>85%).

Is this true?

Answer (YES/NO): NO